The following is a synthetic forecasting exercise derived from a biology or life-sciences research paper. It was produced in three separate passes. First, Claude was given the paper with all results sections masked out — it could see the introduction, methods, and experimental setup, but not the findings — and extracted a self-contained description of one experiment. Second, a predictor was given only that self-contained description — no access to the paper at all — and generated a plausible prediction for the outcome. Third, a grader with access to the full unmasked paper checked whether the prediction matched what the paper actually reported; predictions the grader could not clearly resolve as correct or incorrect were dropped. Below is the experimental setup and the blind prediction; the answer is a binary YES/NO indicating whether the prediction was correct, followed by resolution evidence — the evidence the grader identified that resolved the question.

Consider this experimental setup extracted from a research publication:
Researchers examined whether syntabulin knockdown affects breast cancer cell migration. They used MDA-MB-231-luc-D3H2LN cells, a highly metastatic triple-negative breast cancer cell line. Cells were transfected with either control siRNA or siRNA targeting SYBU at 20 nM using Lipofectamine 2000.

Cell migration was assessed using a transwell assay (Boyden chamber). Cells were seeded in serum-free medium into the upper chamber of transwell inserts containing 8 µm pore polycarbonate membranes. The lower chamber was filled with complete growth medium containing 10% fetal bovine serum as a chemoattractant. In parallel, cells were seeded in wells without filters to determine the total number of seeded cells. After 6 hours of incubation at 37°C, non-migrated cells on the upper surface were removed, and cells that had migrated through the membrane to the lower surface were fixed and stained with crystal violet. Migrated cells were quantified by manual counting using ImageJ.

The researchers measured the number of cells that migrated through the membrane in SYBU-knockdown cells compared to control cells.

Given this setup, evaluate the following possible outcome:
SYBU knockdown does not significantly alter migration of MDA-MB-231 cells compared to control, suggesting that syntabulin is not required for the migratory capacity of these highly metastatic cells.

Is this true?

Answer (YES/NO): NO